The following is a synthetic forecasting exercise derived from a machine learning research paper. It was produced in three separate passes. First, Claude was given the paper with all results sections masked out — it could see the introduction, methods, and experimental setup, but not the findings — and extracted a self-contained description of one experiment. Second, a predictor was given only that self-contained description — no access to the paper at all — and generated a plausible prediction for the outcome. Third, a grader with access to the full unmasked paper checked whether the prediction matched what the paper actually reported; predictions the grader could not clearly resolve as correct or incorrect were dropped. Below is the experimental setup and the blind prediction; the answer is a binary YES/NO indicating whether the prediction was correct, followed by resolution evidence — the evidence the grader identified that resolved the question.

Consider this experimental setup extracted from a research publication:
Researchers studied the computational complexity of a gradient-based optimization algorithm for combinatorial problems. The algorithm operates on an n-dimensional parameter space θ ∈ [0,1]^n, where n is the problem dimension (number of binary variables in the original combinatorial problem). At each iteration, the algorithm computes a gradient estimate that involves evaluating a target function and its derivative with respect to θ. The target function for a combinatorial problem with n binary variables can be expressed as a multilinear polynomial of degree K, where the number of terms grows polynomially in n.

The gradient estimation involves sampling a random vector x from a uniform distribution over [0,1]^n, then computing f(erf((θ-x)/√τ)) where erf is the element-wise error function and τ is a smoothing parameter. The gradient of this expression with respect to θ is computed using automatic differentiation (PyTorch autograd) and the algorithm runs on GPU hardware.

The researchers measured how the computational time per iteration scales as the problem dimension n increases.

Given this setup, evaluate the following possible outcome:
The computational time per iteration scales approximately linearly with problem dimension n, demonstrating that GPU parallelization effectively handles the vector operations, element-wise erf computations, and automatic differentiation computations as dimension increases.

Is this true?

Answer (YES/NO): YES